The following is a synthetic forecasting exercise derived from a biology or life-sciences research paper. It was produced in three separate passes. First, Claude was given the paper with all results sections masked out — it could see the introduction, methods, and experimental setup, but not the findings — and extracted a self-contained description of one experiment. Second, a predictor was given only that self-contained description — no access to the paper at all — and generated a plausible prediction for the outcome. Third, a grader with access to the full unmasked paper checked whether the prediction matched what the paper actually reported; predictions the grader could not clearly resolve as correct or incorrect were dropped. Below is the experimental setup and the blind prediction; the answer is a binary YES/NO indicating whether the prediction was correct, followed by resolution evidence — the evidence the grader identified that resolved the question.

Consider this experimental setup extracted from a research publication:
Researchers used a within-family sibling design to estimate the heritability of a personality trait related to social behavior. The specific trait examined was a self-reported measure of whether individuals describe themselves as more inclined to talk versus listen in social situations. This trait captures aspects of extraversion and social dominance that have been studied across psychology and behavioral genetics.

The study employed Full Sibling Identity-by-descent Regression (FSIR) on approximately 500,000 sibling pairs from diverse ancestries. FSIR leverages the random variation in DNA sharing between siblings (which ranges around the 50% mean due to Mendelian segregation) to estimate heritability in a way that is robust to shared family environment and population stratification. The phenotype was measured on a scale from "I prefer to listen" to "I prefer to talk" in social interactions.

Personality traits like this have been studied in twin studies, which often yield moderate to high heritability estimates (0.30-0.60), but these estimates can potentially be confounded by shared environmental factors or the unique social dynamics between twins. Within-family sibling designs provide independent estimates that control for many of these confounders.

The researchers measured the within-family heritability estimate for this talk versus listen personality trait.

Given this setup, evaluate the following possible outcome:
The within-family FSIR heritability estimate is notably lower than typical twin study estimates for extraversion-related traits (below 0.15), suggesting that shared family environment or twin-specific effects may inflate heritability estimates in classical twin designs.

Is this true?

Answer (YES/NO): NO